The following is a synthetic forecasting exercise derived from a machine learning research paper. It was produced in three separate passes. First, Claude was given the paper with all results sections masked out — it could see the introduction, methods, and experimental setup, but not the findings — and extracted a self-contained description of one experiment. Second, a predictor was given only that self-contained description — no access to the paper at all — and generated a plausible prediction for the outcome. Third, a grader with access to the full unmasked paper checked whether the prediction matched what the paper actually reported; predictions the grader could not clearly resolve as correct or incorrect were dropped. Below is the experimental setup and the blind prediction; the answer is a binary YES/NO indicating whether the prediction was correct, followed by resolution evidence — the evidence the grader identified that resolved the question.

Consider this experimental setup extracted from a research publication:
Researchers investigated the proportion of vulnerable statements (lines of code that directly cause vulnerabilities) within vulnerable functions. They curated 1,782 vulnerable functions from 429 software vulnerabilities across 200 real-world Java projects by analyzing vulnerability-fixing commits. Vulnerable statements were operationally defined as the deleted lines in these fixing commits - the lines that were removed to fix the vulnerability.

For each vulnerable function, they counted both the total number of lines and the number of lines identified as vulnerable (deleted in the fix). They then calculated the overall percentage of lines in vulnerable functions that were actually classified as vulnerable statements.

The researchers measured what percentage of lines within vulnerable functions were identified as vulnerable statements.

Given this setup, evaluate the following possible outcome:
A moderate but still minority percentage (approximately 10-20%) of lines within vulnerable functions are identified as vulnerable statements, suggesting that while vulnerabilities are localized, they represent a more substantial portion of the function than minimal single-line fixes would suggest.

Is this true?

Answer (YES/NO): YES